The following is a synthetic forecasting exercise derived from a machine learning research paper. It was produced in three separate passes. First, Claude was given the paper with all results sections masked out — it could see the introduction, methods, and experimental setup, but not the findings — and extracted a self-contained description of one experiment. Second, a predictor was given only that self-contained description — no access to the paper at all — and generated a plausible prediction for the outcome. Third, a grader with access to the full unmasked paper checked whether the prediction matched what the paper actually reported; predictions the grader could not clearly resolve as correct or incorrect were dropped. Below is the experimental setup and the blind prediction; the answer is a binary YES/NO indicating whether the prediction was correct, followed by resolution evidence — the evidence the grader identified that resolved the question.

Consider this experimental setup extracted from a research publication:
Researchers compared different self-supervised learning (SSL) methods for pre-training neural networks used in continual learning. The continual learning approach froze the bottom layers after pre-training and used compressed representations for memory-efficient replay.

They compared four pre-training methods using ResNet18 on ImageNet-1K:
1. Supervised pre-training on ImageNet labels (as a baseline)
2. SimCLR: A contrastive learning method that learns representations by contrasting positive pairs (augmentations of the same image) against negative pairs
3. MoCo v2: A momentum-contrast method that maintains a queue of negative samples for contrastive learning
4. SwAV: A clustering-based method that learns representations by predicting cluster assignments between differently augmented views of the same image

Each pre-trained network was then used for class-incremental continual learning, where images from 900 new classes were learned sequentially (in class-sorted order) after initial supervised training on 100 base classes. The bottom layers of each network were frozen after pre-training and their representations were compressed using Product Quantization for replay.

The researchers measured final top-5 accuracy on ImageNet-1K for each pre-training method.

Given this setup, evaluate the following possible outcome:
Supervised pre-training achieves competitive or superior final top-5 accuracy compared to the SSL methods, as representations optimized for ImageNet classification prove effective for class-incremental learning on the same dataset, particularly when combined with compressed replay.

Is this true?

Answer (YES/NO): NO